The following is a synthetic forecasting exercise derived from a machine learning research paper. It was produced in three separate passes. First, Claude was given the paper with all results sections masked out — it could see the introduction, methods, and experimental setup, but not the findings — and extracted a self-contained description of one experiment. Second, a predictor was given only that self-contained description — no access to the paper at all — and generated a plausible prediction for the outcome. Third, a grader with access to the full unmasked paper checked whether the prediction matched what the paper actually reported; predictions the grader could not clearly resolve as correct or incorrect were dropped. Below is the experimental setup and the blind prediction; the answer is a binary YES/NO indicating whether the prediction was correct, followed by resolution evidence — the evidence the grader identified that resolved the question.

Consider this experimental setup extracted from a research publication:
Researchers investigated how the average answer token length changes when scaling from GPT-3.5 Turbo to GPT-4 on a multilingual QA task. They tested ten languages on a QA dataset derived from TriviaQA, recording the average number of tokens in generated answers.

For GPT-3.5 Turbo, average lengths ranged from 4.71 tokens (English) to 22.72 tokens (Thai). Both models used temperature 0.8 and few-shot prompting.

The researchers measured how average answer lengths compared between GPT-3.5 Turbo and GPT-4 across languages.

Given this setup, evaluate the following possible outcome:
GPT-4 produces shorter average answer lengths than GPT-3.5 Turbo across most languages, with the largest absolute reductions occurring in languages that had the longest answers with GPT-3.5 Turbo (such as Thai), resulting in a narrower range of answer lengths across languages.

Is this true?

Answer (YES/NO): YES